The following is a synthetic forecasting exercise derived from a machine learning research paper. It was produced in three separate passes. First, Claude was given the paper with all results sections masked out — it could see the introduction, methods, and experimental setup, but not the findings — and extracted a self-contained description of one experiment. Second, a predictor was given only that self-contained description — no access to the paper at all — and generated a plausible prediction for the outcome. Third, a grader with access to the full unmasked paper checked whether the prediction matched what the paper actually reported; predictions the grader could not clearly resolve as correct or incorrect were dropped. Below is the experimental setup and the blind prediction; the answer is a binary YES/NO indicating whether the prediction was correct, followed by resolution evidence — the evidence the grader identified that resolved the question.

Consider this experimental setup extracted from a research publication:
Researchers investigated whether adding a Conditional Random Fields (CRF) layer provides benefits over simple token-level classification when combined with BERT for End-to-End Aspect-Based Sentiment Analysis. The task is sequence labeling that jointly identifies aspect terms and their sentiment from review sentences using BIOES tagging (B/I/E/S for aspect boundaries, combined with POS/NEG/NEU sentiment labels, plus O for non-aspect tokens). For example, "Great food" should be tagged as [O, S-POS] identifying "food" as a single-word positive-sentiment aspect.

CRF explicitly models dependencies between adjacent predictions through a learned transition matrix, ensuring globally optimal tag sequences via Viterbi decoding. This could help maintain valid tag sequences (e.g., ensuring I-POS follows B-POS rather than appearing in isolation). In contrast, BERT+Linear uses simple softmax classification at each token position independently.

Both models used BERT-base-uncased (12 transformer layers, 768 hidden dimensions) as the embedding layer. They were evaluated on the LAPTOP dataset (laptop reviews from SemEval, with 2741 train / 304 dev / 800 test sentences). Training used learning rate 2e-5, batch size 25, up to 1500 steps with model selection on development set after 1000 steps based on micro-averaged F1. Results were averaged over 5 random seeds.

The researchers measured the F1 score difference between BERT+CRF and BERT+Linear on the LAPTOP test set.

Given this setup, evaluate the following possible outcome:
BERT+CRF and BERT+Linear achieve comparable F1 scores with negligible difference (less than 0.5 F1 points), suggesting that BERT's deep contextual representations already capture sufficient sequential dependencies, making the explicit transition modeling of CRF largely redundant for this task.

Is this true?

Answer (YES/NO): YES